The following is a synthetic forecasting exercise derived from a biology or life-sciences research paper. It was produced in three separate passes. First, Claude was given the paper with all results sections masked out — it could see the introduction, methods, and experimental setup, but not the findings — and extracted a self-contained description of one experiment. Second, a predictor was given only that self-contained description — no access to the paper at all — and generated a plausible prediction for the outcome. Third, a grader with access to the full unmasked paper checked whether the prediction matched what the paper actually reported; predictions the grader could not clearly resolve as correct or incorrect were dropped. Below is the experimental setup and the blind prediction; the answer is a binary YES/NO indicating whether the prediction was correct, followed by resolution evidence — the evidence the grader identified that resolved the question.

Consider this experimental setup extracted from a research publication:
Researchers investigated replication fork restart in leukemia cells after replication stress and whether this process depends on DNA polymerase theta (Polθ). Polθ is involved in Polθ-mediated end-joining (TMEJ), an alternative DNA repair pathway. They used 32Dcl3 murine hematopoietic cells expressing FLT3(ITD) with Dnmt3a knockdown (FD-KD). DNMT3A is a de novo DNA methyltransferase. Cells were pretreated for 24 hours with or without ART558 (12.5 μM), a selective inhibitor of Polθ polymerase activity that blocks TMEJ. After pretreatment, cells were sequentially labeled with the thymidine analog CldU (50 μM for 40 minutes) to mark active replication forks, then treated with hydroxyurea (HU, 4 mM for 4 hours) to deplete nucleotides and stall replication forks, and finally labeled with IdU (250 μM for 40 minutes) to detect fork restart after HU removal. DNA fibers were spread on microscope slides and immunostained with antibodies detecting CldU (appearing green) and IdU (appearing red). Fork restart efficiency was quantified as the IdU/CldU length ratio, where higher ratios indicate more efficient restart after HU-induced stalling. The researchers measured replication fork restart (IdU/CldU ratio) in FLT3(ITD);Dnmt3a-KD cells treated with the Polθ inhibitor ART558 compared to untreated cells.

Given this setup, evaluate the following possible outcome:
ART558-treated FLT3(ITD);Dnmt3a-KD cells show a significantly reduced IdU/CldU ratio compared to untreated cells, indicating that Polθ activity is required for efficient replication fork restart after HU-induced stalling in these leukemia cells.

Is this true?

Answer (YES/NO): YES